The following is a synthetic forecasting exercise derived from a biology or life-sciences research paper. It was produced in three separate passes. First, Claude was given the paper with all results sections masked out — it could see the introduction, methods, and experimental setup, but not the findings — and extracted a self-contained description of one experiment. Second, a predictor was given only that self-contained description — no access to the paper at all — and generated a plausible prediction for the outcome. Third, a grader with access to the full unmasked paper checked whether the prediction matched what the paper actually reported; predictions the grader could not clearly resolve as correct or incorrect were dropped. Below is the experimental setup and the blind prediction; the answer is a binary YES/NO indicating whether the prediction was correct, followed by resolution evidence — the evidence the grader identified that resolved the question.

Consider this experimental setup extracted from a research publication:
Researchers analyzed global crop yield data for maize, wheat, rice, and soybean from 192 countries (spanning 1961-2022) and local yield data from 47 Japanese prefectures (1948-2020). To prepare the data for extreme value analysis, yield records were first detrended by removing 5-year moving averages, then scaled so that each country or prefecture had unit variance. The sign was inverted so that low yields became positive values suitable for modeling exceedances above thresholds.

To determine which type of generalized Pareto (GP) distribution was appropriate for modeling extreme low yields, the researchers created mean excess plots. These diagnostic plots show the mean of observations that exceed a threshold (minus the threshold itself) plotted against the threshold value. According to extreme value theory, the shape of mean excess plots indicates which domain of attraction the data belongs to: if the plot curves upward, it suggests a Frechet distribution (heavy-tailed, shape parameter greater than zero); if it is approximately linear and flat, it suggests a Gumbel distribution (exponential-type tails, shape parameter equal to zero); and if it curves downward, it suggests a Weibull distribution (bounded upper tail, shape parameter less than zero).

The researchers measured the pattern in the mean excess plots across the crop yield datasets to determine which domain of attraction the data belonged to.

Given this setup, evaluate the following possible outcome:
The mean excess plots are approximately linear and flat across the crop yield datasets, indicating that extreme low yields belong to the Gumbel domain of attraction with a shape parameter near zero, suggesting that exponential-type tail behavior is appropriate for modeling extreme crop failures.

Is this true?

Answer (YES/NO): NO